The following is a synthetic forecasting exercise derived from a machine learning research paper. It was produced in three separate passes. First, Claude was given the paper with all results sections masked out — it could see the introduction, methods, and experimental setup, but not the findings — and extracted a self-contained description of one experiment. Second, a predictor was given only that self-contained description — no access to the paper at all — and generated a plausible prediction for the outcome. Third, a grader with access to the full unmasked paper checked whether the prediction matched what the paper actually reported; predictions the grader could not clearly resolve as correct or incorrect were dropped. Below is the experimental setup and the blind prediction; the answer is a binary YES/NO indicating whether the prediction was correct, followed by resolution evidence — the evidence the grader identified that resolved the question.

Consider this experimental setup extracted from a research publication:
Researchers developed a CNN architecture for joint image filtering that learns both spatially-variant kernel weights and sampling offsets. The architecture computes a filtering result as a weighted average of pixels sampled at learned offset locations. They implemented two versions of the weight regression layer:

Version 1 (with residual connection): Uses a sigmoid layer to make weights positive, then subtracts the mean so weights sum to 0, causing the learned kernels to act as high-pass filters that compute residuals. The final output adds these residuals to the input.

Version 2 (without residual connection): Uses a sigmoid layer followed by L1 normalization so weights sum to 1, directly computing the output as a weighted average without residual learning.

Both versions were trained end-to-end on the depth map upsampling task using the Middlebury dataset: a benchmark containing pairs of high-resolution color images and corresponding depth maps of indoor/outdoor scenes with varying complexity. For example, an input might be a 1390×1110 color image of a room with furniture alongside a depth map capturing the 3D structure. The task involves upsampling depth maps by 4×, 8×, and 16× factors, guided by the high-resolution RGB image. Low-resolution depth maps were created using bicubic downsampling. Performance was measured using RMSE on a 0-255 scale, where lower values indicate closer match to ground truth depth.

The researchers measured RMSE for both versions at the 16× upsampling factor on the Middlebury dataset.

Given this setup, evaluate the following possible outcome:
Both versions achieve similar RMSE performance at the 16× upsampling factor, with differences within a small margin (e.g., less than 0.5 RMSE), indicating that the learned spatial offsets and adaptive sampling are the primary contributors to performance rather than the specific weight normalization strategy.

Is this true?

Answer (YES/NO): YES